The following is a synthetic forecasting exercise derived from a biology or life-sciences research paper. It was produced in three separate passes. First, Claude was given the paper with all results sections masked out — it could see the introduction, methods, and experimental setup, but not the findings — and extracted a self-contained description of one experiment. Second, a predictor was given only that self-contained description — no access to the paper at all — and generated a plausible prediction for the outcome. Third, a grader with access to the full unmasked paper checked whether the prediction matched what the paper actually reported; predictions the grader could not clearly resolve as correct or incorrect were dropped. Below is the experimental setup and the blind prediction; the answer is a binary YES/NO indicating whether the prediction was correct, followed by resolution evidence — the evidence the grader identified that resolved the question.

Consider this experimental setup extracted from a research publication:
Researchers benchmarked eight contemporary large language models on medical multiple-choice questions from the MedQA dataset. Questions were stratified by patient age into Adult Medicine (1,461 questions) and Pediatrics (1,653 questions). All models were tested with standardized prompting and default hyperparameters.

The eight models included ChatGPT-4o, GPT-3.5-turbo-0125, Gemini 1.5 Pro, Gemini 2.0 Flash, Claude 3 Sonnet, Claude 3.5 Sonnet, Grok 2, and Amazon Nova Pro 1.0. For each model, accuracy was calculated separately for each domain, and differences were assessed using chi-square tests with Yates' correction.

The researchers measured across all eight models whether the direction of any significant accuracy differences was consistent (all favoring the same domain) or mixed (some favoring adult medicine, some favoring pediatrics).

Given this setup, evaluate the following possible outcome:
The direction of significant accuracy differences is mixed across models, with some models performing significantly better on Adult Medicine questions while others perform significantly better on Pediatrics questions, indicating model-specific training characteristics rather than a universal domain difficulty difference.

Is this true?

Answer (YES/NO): NO